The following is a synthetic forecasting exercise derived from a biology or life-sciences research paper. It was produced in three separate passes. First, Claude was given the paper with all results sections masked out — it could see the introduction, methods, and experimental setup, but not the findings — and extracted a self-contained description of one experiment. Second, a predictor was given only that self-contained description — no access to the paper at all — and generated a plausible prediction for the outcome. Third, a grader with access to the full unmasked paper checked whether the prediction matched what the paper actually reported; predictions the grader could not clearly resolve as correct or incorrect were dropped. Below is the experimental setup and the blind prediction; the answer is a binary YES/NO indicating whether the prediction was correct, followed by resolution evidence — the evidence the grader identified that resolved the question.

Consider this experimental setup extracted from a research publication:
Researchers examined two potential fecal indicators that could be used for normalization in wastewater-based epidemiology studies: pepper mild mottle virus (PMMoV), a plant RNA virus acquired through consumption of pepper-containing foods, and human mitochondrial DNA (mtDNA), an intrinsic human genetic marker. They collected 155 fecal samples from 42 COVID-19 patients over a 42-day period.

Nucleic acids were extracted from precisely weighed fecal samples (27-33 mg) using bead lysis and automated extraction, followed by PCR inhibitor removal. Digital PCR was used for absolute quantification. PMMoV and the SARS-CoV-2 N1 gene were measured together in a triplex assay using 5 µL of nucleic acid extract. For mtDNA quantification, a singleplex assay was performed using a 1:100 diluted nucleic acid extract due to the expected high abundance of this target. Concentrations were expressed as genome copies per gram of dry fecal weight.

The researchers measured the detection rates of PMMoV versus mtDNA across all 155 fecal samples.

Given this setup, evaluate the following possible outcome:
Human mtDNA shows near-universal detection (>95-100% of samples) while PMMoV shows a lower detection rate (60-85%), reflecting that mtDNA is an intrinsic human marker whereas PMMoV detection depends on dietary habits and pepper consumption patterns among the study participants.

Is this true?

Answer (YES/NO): NO